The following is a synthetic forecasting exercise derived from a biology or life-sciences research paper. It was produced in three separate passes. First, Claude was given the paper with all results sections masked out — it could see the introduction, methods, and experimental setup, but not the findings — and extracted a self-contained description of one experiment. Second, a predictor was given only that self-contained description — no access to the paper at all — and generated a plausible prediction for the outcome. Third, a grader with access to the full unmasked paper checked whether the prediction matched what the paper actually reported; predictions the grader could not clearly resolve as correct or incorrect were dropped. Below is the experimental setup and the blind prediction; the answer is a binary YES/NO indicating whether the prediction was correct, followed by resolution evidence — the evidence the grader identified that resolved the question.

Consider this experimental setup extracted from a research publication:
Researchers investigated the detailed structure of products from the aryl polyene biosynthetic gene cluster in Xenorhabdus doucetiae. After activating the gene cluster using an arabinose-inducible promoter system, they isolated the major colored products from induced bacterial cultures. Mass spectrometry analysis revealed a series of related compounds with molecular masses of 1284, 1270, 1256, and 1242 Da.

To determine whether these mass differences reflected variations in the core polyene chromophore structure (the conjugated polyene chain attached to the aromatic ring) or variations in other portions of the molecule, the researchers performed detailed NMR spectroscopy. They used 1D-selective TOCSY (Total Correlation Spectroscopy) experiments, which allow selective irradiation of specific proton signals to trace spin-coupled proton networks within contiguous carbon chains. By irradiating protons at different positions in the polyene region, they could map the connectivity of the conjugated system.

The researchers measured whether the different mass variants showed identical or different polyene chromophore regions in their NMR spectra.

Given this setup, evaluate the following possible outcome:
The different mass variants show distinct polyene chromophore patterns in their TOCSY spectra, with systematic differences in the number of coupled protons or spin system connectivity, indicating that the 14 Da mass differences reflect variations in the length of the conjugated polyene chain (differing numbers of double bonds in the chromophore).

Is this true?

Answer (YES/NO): NO